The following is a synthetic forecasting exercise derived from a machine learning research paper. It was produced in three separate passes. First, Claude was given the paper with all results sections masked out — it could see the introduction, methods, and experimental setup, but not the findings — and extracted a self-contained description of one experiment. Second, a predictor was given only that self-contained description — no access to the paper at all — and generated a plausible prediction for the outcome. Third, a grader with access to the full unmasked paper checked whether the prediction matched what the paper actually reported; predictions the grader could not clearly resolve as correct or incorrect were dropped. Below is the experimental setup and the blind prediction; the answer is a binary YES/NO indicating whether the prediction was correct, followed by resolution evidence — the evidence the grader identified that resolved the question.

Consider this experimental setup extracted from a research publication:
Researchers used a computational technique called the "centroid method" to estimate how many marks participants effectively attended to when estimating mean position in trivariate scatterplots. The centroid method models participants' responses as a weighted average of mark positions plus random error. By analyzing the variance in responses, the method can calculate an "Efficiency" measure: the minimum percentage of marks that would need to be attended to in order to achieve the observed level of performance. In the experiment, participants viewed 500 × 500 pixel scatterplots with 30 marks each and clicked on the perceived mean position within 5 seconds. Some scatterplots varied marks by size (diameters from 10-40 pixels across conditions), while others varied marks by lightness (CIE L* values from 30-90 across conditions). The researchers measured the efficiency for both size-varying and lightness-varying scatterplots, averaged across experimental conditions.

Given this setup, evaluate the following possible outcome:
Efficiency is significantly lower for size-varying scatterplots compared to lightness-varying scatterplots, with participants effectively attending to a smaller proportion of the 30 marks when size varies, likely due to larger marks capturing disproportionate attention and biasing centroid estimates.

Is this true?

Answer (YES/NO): YES